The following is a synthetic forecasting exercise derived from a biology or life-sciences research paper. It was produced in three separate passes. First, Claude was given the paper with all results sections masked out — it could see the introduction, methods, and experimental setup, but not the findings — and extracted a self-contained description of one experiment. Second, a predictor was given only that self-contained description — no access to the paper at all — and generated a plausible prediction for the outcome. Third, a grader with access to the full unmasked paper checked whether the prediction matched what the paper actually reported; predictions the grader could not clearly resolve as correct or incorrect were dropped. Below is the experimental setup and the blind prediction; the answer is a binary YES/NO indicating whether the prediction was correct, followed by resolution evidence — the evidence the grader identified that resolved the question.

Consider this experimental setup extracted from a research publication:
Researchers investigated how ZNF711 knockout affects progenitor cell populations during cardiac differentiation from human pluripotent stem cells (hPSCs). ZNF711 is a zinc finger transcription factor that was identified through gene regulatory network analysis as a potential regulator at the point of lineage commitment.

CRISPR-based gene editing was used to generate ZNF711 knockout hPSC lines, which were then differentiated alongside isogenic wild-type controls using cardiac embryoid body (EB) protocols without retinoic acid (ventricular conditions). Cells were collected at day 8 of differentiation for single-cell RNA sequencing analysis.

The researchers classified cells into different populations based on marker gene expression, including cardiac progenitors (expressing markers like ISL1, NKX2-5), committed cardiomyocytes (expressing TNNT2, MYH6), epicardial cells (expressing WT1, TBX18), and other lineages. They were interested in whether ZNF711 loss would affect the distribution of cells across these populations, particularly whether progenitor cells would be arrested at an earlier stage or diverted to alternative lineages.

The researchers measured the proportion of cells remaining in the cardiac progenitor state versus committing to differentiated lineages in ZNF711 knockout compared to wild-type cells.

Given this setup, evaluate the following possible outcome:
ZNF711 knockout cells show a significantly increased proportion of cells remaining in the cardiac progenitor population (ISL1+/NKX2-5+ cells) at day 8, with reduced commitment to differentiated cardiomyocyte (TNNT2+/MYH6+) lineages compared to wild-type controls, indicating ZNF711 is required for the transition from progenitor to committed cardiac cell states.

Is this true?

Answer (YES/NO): NO